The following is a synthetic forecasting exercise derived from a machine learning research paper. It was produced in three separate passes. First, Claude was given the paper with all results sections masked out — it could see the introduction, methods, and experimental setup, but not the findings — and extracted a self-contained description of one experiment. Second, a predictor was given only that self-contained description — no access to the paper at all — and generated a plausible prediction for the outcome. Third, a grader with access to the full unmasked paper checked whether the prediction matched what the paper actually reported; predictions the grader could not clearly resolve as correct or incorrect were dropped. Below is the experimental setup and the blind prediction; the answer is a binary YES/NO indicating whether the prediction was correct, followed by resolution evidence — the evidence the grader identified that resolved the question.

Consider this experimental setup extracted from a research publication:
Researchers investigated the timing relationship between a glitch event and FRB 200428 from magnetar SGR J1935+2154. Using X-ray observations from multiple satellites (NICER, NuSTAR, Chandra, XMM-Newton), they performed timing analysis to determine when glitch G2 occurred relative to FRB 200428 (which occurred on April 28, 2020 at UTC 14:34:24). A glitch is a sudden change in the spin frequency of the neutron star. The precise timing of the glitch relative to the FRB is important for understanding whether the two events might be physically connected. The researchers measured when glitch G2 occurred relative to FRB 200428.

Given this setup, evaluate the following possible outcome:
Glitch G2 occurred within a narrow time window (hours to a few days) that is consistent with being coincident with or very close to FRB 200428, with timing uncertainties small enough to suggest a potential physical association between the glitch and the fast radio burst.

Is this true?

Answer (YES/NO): YES